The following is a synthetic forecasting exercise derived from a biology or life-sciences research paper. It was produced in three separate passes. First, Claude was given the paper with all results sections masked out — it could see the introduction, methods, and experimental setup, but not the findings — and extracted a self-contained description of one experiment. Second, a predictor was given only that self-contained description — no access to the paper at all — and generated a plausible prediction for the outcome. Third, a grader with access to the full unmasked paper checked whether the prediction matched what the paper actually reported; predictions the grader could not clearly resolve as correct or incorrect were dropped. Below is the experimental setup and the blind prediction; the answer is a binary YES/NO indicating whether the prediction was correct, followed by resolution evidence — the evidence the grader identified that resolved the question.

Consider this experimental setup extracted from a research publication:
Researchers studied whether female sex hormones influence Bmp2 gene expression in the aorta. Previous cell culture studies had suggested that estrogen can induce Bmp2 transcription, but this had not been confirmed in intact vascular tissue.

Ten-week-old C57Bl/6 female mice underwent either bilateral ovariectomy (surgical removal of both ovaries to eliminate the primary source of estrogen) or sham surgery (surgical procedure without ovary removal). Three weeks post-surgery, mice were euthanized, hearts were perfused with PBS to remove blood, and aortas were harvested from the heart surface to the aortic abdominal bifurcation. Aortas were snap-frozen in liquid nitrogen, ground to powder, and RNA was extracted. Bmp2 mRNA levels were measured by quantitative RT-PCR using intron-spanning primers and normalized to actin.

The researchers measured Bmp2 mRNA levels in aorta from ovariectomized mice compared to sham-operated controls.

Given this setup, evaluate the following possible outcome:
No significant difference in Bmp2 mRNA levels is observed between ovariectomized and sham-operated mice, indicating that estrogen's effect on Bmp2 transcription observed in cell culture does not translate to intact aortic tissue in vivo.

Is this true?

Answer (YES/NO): NO